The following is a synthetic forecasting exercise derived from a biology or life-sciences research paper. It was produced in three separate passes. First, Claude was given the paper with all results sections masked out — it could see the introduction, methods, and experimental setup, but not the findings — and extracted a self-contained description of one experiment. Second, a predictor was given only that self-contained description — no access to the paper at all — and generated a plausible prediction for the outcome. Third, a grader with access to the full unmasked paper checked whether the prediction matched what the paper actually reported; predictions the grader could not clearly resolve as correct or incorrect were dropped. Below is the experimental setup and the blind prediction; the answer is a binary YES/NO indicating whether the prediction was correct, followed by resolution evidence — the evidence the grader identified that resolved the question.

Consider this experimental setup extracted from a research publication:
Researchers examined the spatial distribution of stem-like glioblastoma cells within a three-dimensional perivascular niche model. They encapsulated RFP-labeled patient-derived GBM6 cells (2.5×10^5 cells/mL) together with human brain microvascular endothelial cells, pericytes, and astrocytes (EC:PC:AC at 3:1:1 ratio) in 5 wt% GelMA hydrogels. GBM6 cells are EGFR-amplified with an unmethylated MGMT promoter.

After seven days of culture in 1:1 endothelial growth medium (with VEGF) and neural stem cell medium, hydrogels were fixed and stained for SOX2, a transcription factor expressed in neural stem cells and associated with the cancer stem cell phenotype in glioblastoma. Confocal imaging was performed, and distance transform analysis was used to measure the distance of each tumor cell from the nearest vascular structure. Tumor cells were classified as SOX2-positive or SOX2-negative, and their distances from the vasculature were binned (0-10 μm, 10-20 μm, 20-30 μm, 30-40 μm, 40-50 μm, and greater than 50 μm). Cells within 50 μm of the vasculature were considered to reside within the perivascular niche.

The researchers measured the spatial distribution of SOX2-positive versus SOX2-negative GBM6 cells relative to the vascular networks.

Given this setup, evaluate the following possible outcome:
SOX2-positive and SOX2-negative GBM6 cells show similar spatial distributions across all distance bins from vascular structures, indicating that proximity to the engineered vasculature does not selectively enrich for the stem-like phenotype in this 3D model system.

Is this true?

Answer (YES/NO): NO